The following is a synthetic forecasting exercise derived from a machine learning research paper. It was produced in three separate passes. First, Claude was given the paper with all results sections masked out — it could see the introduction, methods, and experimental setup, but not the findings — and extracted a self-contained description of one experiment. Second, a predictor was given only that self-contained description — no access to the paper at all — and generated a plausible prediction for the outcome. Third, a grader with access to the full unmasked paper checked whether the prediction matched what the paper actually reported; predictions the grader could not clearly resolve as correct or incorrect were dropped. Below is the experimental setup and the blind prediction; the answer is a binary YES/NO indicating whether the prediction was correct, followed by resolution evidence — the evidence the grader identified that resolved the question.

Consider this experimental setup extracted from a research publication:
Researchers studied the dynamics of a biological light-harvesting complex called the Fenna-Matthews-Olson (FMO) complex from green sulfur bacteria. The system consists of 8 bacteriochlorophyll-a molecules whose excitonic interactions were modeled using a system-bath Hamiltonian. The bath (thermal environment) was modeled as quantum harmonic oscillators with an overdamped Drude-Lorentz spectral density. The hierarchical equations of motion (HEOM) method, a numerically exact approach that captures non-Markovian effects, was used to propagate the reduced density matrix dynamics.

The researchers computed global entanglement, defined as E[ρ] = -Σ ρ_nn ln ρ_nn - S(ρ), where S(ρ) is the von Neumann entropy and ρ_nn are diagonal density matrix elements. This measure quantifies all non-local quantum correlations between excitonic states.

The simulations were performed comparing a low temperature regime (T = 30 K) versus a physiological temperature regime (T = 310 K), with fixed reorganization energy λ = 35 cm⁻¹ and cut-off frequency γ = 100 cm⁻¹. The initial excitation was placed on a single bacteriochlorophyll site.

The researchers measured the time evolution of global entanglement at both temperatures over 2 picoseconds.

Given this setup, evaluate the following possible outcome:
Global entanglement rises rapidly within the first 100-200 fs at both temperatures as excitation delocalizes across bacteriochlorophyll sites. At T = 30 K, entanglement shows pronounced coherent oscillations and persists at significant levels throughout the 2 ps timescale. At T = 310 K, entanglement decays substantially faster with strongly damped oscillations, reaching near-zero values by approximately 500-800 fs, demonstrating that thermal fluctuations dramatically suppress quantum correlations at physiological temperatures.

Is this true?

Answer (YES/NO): NO